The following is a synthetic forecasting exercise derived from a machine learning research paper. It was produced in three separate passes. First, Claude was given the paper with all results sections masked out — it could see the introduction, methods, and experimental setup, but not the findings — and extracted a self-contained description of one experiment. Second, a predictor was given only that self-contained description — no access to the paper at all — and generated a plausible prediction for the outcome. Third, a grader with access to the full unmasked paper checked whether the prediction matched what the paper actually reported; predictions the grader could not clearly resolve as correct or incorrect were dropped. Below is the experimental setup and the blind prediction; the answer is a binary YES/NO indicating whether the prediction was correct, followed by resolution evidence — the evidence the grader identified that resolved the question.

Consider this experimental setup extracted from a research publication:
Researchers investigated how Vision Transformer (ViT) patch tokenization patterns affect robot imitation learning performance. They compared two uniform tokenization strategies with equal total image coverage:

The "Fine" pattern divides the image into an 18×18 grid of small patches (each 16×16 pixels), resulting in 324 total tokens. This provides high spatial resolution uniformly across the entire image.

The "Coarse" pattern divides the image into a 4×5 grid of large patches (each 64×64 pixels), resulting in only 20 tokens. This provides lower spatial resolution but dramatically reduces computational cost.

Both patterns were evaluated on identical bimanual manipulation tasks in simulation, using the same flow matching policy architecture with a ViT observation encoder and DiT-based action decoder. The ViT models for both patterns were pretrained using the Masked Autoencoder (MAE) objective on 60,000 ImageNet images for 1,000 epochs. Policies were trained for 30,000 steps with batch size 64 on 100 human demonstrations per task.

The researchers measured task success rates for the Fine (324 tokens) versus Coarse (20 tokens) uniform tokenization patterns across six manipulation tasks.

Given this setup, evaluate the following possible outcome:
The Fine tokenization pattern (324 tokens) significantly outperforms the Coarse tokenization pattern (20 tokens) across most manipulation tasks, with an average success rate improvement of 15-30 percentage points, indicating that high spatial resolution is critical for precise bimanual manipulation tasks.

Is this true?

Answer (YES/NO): NO